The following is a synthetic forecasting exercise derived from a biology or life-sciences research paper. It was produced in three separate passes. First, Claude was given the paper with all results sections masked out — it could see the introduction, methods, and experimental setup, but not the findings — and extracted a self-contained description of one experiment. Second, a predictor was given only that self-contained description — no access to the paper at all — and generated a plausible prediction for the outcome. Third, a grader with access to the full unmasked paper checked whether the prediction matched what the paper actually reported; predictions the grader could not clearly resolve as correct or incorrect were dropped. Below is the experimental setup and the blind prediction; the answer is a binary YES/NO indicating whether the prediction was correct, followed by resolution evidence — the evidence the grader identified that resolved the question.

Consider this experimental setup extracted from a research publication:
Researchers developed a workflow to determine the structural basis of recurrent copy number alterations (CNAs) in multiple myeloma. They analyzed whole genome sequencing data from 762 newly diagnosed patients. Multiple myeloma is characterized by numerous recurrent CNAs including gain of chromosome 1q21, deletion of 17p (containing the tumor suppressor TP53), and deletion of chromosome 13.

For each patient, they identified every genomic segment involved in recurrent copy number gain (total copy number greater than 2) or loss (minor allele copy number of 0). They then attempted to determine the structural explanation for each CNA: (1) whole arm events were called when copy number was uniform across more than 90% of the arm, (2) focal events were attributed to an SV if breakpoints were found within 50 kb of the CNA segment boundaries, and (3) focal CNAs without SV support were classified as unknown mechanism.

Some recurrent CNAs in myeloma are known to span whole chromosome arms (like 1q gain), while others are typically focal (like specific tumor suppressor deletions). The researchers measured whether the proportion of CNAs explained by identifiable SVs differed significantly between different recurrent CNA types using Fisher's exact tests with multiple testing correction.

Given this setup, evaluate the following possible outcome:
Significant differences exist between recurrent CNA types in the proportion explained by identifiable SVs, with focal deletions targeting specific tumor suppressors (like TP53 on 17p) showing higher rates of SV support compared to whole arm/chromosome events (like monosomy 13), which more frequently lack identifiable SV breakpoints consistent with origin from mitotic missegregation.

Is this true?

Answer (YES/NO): YES